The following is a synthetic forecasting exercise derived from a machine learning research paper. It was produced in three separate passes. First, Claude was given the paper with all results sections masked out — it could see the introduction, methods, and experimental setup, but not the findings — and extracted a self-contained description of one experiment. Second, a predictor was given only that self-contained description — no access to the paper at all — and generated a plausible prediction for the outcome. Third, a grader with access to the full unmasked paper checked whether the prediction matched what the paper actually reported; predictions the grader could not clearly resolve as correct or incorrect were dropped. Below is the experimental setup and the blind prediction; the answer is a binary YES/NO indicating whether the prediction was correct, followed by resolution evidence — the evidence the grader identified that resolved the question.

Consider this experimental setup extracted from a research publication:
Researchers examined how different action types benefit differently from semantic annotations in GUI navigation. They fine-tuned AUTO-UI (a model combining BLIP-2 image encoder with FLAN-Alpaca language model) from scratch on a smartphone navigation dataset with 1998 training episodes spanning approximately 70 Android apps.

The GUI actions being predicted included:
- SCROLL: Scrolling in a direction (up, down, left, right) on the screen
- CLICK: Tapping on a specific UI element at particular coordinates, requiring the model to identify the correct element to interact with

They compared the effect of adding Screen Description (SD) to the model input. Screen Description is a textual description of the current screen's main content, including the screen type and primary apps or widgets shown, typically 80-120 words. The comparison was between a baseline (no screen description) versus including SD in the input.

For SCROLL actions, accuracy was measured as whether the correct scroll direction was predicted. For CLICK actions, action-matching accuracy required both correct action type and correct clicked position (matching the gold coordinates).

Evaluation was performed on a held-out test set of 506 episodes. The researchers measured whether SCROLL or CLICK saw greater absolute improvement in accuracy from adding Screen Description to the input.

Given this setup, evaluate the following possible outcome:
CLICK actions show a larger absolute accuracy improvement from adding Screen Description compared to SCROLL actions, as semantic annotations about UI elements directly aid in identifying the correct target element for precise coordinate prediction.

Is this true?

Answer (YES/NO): NO